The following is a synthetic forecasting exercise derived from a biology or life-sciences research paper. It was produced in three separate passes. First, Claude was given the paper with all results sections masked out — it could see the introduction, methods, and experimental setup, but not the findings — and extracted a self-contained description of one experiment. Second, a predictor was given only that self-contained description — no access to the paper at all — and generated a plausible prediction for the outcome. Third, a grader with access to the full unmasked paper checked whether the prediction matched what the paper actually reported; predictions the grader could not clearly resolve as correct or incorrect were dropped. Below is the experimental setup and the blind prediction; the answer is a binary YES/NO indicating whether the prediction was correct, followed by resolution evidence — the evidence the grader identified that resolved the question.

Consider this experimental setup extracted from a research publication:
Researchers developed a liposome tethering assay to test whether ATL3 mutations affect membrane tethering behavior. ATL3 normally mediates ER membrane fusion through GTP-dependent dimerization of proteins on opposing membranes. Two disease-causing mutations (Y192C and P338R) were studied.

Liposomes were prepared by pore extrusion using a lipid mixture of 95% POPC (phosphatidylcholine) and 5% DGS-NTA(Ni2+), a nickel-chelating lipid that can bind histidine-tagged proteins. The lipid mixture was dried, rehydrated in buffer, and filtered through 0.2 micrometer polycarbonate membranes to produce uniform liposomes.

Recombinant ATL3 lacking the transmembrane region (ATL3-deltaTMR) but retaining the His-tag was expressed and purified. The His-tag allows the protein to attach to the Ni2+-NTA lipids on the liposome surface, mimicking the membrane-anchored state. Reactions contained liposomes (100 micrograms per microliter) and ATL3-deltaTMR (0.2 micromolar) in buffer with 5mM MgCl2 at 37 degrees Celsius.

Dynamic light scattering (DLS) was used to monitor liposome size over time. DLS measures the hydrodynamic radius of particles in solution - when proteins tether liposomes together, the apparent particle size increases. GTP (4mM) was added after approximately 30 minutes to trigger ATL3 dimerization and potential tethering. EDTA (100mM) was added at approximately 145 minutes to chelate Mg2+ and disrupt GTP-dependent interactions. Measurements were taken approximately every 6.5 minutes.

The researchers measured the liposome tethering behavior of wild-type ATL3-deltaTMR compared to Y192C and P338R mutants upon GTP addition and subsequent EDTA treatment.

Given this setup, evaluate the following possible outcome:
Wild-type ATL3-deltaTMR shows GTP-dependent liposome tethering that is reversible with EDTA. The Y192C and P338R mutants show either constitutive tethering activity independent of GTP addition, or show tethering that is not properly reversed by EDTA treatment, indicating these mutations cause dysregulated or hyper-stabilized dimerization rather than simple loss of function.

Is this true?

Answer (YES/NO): NO